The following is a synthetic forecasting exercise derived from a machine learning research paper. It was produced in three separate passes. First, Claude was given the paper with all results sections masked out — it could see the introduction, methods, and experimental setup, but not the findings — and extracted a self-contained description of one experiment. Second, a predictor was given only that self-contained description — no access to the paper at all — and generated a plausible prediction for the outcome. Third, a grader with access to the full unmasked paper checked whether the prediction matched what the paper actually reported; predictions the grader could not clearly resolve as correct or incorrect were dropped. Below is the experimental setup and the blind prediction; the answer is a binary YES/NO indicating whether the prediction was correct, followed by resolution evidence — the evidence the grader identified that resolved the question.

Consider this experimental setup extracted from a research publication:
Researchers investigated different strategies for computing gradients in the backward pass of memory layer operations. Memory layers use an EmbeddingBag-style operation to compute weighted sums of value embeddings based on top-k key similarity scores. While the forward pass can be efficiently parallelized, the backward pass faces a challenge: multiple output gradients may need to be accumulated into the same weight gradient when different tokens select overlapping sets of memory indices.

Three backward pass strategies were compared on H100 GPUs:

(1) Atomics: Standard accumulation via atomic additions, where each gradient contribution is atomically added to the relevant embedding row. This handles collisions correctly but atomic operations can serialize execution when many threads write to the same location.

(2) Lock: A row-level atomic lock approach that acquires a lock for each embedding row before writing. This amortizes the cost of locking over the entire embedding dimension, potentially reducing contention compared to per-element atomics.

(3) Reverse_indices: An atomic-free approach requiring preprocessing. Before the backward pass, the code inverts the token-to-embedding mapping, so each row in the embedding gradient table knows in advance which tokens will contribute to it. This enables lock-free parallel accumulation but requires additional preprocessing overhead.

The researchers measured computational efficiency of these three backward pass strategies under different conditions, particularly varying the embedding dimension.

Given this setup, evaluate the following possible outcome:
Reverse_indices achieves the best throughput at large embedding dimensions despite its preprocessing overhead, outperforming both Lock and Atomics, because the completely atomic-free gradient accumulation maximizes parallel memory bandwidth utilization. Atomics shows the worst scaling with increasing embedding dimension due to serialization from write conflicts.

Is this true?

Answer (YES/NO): NO